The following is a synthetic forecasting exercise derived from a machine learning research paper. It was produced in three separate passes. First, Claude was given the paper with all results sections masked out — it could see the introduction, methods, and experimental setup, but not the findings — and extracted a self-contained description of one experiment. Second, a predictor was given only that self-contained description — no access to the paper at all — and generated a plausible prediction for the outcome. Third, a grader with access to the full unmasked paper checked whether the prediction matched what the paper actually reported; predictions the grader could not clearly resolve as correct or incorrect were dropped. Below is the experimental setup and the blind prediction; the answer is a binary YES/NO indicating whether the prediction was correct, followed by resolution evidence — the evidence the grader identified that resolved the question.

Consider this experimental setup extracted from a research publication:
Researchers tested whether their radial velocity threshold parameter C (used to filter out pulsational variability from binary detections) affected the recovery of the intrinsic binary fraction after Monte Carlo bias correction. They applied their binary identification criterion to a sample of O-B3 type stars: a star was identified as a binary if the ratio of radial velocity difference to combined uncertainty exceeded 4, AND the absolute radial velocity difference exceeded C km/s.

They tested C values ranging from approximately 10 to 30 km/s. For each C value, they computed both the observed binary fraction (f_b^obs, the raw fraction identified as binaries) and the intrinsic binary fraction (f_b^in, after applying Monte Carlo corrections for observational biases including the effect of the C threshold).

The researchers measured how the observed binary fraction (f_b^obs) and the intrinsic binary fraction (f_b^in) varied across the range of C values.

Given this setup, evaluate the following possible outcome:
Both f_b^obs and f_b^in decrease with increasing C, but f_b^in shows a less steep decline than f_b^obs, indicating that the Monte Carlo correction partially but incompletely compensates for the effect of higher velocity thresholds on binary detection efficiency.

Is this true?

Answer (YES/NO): NO